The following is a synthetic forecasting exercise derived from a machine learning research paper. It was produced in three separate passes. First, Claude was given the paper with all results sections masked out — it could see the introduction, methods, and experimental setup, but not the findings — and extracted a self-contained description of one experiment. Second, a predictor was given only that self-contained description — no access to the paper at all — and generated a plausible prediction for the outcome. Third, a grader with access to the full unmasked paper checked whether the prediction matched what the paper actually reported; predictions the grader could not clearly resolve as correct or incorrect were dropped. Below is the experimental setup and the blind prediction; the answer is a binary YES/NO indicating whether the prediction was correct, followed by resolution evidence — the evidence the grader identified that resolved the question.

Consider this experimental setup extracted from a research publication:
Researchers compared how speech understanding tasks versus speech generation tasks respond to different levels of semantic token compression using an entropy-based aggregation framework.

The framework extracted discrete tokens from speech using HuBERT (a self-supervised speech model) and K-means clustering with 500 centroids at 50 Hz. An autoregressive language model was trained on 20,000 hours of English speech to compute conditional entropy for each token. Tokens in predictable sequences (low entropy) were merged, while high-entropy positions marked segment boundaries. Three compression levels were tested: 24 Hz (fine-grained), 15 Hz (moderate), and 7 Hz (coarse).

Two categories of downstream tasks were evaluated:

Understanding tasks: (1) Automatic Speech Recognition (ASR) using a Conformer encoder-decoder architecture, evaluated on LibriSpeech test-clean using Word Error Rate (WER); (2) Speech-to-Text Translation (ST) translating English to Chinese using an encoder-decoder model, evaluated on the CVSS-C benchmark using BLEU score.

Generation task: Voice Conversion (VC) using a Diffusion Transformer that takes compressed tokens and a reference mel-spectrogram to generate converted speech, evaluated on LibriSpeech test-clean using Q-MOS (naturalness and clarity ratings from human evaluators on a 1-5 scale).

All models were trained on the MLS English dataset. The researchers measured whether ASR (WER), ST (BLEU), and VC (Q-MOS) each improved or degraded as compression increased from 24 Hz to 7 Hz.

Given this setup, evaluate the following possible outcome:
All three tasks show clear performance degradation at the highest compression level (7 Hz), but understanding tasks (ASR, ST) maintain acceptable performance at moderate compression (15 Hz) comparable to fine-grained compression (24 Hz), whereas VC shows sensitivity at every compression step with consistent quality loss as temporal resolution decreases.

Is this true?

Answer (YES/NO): NO